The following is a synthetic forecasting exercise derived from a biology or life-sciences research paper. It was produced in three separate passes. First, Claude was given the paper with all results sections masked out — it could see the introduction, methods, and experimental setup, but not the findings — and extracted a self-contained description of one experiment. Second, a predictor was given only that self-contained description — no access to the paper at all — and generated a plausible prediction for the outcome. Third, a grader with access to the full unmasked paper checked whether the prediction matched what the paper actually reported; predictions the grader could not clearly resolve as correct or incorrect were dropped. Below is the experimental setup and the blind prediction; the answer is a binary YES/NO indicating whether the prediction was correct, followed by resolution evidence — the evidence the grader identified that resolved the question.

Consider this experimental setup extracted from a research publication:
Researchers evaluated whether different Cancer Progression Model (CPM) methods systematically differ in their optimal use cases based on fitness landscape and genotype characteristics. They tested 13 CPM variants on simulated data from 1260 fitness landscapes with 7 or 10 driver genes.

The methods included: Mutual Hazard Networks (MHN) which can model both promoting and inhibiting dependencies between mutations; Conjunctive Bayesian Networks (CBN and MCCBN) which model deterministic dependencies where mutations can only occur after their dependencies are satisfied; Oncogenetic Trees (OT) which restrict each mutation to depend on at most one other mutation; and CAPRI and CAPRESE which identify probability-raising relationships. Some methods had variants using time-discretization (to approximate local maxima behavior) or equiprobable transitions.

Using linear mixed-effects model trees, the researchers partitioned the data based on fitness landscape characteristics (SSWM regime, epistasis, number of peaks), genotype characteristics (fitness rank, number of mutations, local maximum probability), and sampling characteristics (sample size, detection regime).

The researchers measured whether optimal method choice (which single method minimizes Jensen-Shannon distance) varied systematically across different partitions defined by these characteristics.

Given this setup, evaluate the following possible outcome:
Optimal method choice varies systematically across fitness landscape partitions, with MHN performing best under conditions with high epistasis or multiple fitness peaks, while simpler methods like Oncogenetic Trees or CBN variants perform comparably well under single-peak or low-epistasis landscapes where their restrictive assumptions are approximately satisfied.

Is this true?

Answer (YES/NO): NO